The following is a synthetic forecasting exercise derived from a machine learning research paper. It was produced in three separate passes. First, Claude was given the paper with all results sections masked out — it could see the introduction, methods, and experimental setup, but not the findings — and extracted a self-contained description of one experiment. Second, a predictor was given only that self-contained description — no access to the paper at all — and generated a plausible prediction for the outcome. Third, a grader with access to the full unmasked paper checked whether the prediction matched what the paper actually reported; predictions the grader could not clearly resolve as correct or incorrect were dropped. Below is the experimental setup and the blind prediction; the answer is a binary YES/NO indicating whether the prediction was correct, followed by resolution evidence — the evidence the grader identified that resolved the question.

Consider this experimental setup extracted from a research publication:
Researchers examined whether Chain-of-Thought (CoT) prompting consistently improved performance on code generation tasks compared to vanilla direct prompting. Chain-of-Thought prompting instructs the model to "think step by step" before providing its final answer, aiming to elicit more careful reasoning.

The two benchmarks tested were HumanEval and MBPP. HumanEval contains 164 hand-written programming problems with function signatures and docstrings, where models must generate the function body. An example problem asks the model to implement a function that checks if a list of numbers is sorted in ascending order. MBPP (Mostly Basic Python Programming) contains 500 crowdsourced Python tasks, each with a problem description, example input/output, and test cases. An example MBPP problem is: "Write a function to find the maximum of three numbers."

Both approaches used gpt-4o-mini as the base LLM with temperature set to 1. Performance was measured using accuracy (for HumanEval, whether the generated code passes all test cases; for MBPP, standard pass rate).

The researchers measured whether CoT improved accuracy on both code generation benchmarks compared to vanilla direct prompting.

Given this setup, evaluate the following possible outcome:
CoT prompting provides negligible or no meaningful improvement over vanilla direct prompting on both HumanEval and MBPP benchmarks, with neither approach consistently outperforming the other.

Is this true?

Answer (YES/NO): NO